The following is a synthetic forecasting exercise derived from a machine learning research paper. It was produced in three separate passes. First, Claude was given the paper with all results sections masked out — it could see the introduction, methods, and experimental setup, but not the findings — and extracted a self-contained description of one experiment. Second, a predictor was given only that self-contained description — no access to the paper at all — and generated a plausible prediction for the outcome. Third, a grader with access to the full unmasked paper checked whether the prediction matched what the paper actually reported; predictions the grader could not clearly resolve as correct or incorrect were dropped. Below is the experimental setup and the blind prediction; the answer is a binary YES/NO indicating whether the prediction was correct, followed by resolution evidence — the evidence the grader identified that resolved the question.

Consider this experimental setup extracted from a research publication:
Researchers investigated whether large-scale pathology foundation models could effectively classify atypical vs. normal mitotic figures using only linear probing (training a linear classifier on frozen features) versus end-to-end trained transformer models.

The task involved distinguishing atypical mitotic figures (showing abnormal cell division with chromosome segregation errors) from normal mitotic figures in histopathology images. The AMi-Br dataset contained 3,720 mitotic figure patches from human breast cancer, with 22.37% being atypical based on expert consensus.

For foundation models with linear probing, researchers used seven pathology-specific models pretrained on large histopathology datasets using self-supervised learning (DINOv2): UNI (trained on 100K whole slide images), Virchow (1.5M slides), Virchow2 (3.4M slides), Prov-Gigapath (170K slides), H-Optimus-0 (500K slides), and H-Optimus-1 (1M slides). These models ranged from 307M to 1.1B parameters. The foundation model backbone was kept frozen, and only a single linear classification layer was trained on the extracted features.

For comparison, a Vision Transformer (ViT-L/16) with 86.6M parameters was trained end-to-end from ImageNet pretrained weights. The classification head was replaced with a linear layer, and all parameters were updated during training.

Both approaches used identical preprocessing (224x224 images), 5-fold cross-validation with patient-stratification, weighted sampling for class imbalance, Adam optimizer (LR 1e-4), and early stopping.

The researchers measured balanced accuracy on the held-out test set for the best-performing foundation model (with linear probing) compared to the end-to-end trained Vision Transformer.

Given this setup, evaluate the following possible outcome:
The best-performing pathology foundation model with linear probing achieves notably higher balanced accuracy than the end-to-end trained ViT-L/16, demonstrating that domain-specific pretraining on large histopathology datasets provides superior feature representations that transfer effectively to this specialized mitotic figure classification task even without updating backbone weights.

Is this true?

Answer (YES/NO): NO